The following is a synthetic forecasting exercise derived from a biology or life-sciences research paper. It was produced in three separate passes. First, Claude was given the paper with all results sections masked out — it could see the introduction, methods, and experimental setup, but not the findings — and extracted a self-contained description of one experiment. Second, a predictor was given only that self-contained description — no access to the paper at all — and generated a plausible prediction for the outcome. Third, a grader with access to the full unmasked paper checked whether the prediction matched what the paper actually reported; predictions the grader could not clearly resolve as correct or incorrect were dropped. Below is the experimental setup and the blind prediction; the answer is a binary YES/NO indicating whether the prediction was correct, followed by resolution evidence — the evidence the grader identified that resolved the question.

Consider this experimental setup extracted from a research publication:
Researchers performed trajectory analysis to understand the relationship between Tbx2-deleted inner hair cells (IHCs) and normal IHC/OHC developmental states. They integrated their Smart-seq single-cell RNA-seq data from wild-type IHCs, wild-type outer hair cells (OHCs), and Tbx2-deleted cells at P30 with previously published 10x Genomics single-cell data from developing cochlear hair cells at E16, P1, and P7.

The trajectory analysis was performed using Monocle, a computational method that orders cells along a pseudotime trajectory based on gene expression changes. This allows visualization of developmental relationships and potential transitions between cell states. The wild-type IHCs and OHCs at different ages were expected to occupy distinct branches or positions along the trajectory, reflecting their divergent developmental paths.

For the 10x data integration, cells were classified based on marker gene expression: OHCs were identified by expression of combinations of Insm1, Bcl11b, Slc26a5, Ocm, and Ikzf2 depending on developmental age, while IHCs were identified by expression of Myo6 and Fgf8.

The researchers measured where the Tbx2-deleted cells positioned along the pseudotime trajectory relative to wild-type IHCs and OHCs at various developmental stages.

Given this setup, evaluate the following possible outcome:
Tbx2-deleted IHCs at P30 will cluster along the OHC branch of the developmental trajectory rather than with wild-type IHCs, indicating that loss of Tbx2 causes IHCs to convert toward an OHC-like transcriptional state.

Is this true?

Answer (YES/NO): YES